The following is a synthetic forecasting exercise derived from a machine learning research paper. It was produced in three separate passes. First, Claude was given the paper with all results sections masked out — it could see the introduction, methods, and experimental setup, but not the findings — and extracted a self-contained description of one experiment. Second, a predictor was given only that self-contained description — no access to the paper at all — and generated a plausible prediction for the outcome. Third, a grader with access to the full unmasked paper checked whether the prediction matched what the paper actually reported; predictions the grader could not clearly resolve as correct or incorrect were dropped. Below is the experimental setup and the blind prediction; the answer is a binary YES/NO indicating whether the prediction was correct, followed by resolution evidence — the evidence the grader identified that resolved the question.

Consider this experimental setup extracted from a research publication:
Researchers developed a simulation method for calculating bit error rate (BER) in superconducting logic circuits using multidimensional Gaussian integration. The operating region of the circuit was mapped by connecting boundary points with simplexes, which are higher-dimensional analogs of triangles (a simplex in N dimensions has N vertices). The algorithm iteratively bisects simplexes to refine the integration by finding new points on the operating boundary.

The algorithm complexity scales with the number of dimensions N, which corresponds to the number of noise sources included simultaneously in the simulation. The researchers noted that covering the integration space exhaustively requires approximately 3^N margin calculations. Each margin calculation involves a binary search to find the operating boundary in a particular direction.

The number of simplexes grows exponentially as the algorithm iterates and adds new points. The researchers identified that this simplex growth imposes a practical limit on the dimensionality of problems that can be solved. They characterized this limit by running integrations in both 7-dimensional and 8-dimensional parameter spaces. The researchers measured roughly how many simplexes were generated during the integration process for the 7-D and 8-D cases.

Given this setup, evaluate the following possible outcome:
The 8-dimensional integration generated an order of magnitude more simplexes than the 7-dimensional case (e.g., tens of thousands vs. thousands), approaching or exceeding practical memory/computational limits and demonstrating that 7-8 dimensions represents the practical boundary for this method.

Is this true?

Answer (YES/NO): NO